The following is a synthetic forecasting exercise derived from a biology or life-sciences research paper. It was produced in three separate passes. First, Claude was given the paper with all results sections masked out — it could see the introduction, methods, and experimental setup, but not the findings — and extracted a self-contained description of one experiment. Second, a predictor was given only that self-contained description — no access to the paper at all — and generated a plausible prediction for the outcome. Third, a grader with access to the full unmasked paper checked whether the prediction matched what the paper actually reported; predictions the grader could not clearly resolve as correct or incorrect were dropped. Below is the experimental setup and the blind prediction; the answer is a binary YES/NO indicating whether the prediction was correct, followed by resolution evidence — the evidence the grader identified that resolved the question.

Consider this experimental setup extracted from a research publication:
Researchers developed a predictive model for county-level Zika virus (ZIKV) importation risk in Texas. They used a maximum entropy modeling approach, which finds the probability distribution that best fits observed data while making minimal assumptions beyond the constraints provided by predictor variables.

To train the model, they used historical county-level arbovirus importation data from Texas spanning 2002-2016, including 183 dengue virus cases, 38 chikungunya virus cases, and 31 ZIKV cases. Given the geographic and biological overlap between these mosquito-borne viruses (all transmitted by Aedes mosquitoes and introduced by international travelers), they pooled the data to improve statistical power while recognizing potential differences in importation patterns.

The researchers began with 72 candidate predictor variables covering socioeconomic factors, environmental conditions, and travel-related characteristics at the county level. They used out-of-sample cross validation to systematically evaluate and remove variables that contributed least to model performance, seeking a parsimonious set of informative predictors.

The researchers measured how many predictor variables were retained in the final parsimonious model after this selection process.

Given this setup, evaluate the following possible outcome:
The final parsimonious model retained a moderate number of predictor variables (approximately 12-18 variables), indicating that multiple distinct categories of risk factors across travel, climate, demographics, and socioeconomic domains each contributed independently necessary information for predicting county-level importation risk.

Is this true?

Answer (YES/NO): NO